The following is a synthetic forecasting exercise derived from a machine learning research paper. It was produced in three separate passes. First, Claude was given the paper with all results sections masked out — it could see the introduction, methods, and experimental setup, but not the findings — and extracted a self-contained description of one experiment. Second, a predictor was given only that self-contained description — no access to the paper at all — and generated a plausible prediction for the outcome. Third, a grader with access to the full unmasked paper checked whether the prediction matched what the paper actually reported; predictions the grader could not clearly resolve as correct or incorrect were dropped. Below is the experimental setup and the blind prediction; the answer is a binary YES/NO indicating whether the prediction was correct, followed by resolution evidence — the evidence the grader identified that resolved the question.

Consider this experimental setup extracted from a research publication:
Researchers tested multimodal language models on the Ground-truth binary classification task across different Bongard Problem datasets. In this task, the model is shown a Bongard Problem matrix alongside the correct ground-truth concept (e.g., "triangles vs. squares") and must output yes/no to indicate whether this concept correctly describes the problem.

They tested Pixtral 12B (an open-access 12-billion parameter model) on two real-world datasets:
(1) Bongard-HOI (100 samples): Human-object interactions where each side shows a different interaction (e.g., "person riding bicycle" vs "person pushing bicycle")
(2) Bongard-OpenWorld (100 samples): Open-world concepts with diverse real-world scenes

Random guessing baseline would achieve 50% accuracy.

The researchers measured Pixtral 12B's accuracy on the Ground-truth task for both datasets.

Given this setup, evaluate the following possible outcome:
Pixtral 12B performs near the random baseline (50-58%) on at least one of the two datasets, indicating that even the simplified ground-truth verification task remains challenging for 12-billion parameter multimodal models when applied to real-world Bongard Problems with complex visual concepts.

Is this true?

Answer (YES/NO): NO